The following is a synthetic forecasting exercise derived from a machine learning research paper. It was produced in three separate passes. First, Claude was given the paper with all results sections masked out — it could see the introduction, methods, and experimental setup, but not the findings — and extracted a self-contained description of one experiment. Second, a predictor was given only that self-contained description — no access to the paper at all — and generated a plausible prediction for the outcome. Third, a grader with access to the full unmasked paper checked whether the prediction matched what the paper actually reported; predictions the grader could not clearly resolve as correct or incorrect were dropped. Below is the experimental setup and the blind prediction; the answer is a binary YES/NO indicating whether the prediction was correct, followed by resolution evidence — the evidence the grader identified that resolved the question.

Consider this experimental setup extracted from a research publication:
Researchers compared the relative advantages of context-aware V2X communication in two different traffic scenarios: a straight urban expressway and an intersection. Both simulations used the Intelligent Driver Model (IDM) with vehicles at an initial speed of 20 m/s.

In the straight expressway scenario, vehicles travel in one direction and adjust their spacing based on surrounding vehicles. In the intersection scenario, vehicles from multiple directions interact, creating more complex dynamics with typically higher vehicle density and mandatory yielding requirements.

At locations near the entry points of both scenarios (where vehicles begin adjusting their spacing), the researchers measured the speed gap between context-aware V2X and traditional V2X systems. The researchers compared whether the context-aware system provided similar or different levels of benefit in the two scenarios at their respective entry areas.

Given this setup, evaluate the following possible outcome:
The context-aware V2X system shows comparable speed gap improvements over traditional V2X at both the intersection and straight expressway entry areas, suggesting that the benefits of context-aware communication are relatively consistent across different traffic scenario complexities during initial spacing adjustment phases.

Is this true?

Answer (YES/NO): NO